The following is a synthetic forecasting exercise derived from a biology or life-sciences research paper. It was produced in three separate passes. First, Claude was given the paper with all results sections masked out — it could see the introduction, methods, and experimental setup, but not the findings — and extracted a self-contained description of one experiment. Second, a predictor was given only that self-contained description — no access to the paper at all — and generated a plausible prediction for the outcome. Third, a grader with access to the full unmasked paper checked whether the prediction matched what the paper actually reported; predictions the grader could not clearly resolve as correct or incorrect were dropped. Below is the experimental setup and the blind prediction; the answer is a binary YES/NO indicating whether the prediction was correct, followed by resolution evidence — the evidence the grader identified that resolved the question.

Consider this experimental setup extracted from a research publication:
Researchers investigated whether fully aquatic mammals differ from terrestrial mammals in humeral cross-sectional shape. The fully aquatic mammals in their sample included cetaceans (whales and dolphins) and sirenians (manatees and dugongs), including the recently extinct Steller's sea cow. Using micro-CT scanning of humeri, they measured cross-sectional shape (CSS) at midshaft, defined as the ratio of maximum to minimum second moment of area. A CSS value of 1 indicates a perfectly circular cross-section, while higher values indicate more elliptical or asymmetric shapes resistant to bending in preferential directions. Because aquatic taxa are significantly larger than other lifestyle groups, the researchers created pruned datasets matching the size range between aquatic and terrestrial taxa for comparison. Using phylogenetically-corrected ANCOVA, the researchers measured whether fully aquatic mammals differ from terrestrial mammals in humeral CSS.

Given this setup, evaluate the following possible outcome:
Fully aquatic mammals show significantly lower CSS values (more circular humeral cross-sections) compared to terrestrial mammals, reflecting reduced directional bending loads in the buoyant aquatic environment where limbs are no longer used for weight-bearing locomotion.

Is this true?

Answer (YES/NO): NO